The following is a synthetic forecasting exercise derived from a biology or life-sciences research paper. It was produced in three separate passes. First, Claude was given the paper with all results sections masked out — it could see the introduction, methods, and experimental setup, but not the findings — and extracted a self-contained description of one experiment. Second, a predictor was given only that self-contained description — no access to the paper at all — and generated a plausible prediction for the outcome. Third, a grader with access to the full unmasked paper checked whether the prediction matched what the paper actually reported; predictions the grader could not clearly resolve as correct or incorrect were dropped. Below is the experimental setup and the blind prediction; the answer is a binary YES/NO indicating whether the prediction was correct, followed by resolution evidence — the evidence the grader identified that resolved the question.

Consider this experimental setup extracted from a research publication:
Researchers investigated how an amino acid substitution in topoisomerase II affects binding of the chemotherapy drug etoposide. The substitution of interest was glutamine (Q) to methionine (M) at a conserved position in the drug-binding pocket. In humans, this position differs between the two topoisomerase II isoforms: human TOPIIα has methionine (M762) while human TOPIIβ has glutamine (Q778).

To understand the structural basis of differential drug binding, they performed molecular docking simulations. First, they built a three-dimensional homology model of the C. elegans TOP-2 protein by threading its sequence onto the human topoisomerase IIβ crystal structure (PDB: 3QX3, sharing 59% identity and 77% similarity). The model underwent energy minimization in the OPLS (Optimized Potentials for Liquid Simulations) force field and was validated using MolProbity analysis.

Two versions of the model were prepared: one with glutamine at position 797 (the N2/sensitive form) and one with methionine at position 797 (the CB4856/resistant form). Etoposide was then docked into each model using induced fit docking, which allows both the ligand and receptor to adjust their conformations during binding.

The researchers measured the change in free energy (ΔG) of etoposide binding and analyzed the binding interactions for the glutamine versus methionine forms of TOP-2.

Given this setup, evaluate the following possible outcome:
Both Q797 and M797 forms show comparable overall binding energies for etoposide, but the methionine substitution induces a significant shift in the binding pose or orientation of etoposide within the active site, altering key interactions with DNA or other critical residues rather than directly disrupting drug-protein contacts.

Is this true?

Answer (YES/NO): NO